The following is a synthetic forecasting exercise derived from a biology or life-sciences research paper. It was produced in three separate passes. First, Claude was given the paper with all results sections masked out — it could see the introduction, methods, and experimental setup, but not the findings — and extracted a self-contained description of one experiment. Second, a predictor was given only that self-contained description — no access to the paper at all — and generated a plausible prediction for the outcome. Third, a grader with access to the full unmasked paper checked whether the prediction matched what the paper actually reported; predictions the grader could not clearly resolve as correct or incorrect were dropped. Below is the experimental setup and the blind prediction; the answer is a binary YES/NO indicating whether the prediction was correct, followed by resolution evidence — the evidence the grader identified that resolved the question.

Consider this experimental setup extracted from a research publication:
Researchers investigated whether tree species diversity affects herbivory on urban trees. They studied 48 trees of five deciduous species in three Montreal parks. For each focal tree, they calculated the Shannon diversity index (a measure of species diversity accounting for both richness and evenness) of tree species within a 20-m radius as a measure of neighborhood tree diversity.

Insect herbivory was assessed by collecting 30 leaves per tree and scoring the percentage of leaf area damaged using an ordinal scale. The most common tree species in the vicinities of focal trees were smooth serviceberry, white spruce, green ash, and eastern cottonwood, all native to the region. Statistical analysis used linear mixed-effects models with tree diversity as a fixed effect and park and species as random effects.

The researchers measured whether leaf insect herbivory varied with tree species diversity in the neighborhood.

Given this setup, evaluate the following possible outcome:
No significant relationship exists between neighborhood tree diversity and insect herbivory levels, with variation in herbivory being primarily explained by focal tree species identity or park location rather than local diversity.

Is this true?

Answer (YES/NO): NO